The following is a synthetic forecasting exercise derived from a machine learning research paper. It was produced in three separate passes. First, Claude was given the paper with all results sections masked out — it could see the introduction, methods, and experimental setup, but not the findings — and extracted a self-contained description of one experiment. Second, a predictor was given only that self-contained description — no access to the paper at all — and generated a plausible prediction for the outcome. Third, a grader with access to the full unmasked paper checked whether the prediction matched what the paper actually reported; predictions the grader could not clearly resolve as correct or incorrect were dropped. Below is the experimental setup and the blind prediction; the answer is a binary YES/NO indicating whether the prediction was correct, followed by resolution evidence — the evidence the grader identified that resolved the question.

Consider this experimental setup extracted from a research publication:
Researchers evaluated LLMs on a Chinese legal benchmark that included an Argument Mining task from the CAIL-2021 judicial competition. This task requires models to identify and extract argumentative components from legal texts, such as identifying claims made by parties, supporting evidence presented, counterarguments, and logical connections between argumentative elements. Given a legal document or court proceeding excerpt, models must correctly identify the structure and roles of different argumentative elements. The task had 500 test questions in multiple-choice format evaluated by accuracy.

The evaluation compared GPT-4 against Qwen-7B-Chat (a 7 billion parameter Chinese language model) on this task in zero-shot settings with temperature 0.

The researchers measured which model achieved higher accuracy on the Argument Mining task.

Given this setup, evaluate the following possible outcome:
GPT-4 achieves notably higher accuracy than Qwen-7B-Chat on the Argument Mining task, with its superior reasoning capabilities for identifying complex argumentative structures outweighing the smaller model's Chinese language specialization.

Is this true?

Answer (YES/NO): YES